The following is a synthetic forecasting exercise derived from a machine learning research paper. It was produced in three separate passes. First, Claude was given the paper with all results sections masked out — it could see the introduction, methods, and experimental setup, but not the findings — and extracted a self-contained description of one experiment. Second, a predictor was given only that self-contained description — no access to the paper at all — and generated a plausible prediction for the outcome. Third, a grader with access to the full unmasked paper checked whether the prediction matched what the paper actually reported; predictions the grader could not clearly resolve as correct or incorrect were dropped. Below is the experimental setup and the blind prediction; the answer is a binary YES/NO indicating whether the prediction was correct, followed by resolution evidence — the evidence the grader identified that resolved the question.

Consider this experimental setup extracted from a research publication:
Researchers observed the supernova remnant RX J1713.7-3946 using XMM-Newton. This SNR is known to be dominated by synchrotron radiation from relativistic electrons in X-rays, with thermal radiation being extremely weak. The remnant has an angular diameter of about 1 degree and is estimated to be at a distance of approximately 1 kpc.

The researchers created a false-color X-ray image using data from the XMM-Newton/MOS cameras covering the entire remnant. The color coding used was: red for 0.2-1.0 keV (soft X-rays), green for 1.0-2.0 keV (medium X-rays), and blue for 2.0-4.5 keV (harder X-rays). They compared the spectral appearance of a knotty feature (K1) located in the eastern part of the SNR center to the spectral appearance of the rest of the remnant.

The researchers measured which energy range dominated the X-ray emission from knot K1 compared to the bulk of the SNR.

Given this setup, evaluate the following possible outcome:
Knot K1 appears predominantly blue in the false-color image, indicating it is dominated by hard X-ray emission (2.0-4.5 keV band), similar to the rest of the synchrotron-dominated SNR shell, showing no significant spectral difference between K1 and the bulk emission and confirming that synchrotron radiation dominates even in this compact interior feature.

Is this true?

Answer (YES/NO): NO